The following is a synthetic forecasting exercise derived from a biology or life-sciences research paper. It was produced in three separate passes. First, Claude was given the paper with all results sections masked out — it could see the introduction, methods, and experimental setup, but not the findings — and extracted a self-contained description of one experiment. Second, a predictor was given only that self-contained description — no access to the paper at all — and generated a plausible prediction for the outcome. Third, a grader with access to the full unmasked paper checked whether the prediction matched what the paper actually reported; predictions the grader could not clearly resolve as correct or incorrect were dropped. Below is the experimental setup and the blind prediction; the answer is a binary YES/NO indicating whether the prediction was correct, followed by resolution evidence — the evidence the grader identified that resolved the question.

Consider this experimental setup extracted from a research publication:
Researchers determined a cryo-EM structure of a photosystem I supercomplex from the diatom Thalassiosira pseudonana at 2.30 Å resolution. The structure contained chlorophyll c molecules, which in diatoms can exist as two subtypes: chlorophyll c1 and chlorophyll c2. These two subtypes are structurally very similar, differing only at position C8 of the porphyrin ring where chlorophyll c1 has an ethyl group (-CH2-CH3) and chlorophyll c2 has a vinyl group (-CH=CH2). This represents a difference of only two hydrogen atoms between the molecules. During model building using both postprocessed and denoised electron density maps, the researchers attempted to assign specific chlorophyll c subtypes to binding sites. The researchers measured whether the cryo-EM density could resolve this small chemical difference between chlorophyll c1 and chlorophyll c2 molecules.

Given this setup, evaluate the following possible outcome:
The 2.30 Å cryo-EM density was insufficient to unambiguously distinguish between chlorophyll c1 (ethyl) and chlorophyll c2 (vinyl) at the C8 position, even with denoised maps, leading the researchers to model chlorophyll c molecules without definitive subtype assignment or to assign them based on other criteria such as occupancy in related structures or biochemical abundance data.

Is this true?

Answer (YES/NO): YES